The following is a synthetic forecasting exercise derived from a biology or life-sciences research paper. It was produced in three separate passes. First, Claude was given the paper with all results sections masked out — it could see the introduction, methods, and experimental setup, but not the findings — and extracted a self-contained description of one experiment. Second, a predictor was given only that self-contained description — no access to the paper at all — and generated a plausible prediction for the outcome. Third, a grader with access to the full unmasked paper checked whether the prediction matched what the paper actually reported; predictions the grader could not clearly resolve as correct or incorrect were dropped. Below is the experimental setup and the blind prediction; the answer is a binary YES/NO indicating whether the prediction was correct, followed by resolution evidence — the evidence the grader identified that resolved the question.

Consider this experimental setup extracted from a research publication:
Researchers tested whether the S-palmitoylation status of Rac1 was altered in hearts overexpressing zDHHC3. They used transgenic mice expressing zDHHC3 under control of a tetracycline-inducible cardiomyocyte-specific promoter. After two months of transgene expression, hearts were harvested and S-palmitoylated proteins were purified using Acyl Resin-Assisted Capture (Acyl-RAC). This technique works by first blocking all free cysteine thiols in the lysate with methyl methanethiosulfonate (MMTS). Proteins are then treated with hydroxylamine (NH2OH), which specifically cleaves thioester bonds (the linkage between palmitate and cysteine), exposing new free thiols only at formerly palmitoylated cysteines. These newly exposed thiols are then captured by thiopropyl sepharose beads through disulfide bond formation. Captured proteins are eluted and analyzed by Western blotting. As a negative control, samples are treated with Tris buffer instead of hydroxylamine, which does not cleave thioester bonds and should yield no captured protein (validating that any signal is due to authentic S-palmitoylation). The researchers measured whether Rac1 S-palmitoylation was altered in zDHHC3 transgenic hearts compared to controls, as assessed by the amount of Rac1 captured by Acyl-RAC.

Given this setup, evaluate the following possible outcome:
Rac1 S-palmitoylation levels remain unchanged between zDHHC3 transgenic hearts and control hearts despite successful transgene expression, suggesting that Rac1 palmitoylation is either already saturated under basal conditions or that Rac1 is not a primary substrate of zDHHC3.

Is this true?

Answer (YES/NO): NO